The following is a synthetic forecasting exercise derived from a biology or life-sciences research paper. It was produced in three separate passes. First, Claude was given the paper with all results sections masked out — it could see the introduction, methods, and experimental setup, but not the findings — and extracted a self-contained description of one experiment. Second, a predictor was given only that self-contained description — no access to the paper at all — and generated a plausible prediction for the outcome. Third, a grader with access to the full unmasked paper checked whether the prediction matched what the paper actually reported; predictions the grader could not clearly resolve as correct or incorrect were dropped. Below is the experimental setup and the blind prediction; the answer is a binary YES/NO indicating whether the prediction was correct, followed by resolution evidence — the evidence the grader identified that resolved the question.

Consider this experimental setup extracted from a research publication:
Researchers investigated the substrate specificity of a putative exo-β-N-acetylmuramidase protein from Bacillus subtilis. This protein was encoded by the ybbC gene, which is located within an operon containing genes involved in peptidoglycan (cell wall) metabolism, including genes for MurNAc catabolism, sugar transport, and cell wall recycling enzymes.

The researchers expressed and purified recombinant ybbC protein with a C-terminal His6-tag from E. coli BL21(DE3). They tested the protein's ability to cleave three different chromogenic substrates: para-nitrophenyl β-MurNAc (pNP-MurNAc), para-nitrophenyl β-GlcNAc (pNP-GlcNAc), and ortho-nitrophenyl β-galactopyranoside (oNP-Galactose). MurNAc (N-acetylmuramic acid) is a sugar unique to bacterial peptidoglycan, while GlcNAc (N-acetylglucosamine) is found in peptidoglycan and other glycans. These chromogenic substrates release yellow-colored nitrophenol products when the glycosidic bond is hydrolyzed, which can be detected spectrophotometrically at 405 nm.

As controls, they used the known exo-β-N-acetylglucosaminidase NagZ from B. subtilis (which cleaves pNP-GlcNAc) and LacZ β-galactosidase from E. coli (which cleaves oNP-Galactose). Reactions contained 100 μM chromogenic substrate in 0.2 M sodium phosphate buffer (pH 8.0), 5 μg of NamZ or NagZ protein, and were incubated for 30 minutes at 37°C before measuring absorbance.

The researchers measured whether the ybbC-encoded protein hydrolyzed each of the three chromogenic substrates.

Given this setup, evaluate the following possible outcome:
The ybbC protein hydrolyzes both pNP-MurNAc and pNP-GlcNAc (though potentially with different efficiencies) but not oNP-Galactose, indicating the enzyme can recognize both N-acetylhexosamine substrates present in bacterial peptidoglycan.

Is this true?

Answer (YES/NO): NO